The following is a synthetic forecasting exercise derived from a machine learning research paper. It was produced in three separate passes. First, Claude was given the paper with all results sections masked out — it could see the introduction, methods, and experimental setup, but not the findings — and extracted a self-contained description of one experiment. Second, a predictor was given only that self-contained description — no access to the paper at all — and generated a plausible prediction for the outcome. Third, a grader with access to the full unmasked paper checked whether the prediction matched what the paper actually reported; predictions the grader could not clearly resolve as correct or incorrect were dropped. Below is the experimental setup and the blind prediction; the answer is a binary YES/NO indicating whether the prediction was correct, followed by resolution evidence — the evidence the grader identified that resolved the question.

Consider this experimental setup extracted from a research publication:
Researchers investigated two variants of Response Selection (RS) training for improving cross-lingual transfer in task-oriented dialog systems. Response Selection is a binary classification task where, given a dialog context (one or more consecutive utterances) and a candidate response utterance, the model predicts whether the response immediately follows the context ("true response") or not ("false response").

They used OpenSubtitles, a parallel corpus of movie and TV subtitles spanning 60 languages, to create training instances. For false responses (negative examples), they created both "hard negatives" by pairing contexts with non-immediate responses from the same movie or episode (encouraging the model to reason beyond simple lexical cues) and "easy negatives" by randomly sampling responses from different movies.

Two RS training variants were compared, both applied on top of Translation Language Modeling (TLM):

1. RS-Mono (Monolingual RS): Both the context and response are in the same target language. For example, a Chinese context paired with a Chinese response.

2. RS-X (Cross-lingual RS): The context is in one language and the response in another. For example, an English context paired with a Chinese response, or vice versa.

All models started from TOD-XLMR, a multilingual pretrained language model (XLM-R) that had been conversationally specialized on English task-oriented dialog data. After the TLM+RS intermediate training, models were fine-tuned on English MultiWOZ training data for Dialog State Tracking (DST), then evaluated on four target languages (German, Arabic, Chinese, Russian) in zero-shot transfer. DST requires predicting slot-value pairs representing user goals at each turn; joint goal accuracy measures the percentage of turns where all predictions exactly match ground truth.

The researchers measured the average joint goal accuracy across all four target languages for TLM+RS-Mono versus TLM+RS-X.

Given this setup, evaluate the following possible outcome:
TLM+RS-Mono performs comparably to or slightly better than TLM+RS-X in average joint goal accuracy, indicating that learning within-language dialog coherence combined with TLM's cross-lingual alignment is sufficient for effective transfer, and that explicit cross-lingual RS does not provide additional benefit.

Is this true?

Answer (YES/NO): YES